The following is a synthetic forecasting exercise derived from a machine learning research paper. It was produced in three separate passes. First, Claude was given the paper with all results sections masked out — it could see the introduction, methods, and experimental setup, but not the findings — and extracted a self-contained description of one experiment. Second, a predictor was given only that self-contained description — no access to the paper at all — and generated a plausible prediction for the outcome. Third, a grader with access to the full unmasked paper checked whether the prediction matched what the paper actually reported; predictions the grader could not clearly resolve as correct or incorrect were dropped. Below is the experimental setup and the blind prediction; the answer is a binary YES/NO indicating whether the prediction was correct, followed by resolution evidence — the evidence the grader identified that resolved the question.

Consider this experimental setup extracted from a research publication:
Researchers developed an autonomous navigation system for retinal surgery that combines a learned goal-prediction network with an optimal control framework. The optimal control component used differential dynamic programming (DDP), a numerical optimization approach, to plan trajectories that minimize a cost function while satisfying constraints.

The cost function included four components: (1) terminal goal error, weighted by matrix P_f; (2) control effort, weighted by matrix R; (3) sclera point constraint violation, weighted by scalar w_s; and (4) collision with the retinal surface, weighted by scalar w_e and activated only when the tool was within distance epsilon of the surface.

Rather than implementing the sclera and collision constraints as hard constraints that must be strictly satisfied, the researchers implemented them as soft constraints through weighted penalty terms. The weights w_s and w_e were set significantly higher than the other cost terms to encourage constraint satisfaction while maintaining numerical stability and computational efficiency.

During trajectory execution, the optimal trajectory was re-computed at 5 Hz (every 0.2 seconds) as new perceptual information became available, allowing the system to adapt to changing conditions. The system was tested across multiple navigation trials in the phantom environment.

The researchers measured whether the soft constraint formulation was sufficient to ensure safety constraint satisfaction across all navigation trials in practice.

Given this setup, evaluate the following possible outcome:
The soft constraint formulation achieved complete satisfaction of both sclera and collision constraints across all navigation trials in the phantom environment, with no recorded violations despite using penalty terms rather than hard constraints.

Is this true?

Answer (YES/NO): YES